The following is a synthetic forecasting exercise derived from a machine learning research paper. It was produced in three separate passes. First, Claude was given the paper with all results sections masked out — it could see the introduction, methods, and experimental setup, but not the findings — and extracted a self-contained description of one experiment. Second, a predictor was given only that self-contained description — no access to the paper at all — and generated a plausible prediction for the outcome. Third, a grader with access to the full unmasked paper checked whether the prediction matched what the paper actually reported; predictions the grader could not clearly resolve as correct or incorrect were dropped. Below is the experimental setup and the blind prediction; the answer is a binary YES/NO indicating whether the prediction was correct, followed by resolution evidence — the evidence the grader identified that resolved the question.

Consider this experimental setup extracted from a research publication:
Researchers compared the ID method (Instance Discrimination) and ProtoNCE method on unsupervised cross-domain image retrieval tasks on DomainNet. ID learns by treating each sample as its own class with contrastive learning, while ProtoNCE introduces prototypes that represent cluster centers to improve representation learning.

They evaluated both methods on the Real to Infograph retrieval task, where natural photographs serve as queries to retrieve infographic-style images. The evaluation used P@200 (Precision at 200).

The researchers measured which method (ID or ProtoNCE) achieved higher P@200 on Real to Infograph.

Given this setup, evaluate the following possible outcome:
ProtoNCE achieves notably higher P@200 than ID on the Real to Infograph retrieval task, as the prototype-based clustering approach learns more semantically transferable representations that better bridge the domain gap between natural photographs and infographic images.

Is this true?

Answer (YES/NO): YES